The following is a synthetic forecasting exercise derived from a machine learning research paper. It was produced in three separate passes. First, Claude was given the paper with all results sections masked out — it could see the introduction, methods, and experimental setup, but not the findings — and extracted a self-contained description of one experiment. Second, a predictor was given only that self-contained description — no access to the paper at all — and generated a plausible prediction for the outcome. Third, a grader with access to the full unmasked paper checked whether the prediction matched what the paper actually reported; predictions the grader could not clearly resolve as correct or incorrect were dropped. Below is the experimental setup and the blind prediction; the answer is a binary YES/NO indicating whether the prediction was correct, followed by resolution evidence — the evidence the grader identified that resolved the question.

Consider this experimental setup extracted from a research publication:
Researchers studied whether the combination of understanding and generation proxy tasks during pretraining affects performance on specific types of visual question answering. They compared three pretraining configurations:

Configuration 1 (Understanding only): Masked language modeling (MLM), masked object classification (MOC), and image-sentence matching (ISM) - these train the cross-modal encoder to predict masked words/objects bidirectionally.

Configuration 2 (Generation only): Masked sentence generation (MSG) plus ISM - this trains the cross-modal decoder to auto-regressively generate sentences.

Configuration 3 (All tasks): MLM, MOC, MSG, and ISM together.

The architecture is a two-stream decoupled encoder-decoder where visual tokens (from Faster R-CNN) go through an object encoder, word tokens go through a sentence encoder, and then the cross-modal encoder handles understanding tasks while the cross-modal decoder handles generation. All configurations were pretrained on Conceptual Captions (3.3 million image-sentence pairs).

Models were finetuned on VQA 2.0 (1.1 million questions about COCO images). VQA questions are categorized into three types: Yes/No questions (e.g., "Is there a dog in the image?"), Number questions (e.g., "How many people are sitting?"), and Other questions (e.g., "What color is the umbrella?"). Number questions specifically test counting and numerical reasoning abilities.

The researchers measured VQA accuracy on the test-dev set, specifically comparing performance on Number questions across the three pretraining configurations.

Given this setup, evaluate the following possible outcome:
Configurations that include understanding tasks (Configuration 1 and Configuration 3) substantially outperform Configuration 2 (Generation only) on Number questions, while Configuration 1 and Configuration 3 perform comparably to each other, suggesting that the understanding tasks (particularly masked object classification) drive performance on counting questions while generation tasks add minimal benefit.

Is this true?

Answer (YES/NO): NO